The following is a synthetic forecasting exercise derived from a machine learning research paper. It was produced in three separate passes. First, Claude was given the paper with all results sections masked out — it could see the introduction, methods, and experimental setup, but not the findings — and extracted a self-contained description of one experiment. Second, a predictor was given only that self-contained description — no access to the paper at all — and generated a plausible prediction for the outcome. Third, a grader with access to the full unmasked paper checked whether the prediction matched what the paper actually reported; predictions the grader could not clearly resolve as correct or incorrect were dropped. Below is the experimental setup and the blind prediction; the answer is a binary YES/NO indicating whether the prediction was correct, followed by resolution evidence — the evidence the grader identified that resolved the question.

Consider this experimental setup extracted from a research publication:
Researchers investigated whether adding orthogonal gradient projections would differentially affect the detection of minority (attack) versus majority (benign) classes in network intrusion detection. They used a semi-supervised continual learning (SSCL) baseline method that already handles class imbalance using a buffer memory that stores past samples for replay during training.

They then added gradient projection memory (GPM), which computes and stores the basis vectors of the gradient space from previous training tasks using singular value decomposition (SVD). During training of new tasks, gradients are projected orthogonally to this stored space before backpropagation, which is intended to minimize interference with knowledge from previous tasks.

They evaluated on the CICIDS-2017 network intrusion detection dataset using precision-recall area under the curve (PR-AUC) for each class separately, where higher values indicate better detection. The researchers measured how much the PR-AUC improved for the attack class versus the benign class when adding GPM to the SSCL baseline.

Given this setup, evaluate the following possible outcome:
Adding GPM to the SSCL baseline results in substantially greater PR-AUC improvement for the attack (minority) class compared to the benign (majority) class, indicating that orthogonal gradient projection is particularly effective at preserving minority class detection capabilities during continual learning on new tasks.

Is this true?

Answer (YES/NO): YES